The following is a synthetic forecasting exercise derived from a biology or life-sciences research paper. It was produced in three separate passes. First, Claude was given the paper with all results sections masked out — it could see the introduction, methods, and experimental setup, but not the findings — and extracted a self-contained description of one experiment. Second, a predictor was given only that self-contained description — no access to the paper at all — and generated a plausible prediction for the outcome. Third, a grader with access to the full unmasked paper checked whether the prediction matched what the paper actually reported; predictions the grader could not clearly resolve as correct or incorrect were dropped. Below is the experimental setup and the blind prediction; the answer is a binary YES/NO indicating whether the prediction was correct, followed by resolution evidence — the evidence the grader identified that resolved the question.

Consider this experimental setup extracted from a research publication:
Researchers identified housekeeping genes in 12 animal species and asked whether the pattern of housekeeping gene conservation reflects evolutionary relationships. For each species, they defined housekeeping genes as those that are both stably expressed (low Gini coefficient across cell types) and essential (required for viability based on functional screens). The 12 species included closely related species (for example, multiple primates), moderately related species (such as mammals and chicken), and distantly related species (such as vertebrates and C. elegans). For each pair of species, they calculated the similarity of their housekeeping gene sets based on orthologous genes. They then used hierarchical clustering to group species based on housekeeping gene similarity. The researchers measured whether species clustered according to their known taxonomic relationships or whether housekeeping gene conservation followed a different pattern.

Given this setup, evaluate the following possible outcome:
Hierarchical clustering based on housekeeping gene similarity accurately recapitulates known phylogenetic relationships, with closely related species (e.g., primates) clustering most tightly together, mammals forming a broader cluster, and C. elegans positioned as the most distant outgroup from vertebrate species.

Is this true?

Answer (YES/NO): NO